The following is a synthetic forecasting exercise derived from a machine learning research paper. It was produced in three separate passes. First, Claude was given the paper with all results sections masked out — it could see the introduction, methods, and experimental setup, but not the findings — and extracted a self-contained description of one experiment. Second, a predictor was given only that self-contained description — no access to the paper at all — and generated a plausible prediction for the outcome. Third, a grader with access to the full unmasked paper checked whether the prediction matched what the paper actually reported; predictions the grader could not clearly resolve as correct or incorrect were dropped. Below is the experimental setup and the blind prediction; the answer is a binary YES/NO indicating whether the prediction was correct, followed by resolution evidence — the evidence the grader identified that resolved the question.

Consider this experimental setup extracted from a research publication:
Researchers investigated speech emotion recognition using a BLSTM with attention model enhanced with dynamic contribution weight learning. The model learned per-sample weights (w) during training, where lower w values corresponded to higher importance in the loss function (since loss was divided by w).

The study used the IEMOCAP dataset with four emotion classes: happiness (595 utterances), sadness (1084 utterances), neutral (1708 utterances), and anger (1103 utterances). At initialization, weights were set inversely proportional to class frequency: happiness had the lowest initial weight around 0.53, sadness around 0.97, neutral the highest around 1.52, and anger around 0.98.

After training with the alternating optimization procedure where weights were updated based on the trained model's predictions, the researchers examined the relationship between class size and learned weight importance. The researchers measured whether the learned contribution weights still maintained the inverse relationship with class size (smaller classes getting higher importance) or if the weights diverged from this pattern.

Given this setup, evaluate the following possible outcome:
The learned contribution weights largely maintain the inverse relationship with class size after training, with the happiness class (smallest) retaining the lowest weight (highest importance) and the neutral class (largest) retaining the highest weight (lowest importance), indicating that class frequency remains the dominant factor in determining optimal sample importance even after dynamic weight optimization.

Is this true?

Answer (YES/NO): NO